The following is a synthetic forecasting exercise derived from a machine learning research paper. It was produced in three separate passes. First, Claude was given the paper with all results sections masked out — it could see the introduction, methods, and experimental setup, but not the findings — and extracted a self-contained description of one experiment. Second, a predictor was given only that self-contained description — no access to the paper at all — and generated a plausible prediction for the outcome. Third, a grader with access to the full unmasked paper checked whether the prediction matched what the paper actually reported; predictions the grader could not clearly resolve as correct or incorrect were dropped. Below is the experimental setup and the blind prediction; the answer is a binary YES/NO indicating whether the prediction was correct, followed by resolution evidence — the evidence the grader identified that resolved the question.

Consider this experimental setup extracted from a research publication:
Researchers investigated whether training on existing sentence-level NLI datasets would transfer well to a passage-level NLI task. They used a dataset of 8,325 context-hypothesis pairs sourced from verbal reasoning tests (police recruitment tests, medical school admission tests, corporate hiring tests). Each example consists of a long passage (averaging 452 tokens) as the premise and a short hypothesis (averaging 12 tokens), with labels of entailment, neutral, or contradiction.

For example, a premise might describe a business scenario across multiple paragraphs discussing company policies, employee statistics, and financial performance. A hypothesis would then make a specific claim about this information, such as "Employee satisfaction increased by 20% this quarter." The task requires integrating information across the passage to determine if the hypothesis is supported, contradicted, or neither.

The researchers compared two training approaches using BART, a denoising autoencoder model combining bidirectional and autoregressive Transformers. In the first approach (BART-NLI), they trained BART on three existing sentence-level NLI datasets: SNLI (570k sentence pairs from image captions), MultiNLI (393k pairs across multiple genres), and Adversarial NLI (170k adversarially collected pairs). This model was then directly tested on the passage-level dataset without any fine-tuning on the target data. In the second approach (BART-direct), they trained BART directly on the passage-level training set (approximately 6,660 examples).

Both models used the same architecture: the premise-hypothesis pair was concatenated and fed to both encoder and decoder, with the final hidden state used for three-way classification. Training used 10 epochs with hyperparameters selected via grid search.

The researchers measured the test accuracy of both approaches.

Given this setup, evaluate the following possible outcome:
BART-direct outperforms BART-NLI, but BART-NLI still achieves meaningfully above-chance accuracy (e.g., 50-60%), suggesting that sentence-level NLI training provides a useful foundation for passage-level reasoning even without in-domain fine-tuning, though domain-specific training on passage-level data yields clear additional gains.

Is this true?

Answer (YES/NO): NO